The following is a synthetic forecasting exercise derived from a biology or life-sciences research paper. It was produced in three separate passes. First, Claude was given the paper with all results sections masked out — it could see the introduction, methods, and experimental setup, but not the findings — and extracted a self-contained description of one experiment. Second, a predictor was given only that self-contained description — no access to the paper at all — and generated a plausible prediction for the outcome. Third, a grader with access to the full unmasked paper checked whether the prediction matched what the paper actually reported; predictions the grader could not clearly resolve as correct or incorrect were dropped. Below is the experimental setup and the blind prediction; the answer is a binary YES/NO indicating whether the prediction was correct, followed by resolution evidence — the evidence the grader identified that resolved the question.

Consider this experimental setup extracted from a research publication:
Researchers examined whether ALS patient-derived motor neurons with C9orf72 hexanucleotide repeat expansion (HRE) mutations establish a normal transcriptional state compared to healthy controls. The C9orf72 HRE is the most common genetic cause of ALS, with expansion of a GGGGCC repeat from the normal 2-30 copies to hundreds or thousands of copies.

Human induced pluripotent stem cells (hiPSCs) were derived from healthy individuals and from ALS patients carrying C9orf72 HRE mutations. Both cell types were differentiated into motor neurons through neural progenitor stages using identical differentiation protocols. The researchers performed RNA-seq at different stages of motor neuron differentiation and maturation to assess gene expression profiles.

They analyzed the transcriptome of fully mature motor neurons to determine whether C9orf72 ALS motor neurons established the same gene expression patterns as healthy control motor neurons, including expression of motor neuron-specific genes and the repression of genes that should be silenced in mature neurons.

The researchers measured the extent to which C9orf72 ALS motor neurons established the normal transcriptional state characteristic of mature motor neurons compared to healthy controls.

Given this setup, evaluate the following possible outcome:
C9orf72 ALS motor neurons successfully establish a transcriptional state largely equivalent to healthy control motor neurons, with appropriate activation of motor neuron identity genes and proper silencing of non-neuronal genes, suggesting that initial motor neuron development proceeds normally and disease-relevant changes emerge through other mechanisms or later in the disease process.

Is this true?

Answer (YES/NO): NO